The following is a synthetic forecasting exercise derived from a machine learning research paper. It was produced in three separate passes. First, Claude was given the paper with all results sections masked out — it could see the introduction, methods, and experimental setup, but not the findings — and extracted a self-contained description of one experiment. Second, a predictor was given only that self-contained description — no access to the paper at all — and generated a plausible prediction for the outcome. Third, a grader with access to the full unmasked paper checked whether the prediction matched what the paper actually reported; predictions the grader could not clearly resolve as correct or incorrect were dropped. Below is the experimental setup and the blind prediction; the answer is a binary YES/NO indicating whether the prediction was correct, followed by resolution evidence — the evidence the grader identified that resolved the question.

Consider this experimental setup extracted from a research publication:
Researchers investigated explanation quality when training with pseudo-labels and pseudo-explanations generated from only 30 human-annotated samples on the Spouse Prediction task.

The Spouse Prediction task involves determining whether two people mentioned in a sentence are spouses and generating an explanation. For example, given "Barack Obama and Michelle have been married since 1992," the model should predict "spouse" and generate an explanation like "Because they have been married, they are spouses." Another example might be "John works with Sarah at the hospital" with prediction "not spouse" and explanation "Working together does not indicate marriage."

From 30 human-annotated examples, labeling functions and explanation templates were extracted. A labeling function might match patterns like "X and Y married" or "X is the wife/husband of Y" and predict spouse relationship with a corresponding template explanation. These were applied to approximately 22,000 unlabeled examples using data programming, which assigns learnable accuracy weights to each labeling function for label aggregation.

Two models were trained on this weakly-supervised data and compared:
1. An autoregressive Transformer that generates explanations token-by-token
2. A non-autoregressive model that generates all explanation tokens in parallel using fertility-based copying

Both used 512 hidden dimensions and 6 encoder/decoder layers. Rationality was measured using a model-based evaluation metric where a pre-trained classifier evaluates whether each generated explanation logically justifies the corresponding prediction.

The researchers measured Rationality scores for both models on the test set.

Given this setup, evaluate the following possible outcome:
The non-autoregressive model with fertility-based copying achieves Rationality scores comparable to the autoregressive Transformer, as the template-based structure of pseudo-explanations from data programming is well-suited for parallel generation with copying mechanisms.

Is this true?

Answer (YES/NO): YES